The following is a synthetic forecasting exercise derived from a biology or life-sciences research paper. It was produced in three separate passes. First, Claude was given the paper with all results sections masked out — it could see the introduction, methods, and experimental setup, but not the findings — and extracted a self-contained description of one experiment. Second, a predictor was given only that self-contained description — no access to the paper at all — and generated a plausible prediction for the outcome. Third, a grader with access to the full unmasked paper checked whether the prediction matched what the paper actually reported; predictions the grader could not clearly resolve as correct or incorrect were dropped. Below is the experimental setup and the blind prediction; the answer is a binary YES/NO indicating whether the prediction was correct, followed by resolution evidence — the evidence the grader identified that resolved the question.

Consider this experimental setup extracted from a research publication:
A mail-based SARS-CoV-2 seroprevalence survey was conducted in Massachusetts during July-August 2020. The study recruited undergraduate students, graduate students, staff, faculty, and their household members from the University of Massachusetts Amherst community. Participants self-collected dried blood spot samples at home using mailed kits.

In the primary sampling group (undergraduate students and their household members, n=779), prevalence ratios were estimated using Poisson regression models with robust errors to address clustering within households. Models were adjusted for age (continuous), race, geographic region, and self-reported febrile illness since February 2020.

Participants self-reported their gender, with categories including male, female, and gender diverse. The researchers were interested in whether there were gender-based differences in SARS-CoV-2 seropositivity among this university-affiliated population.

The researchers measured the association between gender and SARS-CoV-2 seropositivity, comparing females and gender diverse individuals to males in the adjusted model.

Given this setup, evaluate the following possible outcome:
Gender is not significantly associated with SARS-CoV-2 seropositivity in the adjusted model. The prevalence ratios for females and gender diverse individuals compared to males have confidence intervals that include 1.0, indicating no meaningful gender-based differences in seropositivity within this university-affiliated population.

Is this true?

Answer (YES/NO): NO